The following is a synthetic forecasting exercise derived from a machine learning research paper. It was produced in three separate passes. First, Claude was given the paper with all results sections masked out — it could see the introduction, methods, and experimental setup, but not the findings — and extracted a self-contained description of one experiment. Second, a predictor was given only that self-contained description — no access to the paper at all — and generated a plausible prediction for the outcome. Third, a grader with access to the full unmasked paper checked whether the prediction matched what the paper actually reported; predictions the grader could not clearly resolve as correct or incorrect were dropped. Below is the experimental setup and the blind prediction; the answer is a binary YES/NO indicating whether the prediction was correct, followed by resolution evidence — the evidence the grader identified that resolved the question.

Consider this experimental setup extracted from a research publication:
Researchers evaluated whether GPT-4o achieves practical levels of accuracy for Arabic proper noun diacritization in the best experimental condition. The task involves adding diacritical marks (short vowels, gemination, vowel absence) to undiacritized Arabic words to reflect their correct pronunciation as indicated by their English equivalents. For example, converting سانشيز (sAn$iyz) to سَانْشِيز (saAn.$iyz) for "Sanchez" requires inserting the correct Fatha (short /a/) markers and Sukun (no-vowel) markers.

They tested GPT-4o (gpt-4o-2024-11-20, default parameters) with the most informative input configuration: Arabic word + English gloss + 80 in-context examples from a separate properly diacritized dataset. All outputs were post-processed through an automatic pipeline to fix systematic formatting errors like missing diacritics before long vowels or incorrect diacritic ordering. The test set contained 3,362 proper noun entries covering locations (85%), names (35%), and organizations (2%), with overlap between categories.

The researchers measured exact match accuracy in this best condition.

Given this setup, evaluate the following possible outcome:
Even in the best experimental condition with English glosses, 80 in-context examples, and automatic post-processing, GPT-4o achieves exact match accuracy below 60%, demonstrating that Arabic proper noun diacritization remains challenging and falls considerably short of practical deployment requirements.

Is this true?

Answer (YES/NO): NO